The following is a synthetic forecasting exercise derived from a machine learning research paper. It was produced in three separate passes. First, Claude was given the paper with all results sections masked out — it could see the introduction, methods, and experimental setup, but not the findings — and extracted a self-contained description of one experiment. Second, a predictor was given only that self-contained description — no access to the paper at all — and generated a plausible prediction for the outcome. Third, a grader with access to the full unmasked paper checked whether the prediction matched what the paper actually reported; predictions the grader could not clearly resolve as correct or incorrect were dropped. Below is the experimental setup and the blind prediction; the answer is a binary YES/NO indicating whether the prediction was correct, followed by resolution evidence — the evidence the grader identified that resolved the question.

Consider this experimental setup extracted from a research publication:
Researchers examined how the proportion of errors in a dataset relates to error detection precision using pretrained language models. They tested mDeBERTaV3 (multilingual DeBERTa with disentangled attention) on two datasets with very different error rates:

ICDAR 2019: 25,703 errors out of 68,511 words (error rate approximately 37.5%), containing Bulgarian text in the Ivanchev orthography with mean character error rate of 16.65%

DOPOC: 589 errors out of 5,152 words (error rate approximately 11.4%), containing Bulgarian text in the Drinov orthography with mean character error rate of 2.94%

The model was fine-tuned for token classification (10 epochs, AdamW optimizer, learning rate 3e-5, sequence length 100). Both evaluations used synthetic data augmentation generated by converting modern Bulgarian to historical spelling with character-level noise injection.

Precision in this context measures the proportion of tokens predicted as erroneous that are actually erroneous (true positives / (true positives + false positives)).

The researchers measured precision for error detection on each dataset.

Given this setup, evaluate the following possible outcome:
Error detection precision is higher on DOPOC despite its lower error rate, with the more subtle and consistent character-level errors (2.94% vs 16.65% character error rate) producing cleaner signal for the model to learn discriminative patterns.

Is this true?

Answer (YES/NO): NO